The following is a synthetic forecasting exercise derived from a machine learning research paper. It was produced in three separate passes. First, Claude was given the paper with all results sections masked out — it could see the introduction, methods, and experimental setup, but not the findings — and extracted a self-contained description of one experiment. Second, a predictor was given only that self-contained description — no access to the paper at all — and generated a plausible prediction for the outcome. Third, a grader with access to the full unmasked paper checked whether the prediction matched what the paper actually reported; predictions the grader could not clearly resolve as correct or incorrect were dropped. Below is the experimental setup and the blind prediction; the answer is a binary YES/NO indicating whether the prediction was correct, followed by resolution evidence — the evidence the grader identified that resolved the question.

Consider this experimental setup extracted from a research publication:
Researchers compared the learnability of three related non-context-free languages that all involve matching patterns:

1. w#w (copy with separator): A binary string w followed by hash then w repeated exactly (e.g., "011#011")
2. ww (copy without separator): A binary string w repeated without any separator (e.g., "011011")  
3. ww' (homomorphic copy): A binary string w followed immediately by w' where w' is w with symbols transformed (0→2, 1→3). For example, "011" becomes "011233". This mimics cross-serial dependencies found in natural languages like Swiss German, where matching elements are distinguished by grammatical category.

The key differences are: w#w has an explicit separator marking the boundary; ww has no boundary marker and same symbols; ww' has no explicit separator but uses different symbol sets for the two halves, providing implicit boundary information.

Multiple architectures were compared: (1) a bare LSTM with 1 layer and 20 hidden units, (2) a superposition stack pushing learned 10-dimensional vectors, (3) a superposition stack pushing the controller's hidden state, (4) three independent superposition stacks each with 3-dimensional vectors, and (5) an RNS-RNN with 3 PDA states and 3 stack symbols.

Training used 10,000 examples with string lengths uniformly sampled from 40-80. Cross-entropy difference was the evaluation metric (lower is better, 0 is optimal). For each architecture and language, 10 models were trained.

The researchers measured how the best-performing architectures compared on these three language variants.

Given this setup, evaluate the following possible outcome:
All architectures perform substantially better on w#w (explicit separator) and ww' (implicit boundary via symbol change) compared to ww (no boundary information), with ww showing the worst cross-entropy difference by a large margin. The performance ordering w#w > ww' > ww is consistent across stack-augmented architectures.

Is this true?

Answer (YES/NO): NO